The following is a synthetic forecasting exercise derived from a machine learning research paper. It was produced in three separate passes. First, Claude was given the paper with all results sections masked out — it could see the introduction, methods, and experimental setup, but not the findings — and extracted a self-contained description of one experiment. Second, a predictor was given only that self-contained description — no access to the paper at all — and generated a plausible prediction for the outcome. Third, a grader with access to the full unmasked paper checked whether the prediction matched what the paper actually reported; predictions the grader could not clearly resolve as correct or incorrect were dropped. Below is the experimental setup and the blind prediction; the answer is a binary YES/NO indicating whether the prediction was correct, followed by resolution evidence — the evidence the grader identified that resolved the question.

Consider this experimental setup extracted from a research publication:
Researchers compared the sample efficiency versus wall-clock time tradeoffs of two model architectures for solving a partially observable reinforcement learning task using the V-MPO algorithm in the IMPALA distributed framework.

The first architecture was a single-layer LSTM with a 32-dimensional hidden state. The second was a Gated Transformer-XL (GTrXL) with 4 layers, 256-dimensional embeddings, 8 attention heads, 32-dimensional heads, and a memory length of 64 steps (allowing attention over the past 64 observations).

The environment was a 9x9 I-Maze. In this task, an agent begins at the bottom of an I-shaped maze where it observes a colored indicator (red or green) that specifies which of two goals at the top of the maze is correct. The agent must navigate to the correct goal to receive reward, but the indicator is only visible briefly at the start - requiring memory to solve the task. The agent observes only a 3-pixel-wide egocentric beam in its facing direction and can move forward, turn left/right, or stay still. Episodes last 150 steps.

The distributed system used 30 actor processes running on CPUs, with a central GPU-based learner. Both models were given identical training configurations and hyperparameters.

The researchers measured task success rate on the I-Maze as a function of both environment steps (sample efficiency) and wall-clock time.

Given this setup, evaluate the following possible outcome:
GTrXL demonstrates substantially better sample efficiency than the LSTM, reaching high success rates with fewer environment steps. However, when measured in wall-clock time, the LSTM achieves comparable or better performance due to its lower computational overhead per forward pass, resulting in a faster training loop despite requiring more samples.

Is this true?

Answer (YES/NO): YES